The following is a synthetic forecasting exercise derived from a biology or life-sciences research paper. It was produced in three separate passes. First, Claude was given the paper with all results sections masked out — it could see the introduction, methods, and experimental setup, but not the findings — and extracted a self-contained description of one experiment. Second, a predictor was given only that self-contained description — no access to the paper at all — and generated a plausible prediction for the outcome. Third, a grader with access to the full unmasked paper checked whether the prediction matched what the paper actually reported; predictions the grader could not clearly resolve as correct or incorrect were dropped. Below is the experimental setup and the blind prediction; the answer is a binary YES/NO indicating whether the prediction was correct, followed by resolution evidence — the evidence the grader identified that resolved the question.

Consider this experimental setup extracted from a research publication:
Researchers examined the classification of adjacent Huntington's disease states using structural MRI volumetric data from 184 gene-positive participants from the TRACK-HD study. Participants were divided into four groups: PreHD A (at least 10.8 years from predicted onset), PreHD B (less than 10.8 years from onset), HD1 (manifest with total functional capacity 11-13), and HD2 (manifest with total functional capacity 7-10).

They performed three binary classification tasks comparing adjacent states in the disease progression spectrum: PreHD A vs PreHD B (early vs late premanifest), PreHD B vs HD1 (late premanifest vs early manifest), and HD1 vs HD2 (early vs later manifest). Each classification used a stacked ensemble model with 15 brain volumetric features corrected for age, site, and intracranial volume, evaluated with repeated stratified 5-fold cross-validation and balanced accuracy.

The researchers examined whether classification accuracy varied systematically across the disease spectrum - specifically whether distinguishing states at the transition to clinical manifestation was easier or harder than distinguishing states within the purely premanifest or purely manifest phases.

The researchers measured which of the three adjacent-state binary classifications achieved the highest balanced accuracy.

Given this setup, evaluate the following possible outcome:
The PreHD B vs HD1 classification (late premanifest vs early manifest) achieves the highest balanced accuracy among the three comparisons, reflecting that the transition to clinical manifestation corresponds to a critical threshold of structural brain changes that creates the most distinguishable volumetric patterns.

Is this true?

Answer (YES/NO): NO